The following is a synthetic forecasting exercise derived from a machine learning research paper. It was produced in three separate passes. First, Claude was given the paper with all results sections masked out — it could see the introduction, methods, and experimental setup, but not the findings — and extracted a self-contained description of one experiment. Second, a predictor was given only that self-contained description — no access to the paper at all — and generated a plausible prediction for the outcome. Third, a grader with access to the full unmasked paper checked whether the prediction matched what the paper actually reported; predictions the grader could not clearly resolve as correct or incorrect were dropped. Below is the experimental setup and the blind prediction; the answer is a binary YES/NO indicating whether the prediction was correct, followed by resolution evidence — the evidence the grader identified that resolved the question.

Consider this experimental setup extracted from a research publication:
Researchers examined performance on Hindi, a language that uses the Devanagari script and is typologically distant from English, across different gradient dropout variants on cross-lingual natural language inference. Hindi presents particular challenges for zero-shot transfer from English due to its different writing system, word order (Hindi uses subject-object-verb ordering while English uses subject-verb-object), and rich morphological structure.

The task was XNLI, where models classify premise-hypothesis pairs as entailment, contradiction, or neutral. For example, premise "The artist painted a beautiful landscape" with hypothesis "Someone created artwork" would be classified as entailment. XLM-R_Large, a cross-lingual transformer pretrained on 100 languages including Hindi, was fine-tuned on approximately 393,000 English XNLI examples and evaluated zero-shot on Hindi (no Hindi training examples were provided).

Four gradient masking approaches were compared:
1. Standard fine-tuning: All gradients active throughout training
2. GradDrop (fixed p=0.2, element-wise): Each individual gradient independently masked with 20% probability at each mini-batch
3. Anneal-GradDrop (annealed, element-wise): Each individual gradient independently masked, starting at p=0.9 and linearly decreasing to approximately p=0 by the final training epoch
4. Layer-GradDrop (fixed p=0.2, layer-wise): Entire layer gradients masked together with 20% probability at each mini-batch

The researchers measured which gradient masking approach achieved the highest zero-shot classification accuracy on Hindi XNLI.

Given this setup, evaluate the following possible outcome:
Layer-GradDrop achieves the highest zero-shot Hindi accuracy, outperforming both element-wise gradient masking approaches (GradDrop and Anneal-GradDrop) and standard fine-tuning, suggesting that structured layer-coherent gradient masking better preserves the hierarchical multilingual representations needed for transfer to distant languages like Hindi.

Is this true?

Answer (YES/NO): NO